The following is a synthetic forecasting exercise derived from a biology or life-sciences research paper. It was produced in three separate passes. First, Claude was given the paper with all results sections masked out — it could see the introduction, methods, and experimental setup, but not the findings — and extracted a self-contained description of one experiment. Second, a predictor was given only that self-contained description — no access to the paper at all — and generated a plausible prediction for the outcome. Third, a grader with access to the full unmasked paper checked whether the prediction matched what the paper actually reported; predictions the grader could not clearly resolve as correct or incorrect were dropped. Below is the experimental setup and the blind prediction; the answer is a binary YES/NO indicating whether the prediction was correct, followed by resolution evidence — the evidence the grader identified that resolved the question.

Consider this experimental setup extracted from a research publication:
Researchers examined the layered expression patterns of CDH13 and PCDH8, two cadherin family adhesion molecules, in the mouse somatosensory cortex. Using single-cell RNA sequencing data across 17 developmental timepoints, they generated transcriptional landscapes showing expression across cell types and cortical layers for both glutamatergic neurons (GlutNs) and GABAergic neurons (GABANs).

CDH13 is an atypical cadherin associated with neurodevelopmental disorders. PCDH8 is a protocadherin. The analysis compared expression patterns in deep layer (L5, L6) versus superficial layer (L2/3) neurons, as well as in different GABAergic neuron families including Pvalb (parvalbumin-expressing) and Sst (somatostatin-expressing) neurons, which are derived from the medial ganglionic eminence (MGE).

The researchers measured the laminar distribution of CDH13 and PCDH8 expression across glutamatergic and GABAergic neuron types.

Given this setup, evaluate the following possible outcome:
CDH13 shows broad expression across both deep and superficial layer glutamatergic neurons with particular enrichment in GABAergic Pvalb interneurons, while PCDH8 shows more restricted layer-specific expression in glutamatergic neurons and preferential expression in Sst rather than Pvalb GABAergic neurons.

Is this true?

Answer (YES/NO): NO